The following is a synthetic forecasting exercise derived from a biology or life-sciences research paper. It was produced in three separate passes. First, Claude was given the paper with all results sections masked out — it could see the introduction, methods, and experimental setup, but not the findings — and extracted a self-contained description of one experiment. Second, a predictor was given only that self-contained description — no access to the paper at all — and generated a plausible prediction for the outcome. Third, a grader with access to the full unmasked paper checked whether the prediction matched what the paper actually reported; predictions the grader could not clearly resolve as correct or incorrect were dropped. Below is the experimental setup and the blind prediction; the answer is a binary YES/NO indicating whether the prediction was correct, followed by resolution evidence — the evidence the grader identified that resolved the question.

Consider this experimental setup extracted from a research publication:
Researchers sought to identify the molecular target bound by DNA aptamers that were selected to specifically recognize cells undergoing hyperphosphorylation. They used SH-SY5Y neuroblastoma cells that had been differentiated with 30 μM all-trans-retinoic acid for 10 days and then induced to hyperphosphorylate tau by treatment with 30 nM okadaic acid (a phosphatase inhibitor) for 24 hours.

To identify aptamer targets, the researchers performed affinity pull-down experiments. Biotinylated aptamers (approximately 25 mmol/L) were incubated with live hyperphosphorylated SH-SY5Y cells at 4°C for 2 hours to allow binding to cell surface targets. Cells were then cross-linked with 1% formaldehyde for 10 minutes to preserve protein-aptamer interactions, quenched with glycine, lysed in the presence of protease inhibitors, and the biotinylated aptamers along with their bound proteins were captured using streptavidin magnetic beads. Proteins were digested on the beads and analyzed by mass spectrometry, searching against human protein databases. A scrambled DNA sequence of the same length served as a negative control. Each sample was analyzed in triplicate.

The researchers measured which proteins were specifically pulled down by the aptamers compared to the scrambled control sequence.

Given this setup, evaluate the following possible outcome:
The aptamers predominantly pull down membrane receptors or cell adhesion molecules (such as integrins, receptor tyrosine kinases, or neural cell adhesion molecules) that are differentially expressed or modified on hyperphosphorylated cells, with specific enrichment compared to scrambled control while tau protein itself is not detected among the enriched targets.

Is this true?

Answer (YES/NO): NO